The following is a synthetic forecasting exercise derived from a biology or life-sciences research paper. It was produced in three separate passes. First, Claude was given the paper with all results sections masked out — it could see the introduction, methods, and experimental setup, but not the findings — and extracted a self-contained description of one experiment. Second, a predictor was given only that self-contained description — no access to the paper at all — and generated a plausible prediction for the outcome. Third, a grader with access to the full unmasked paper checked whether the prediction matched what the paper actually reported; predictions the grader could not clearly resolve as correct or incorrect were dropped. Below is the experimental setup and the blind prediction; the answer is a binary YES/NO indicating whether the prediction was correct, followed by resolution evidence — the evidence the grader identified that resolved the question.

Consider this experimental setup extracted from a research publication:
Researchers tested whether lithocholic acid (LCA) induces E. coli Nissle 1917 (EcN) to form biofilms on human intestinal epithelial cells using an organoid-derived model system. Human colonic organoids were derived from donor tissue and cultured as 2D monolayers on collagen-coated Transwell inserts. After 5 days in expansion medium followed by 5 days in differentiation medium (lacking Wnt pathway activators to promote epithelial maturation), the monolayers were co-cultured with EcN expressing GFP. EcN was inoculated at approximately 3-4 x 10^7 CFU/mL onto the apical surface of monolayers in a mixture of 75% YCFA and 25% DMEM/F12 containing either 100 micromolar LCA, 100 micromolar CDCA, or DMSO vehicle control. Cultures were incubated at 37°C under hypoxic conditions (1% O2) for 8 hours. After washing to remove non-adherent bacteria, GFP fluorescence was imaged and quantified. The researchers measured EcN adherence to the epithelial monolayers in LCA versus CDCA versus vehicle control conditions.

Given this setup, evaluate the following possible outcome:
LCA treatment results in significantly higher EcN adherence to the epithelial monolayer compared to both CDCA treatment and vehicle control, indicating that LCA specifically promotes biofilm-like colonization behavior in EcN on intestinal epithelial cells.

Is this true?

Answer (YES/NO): YES